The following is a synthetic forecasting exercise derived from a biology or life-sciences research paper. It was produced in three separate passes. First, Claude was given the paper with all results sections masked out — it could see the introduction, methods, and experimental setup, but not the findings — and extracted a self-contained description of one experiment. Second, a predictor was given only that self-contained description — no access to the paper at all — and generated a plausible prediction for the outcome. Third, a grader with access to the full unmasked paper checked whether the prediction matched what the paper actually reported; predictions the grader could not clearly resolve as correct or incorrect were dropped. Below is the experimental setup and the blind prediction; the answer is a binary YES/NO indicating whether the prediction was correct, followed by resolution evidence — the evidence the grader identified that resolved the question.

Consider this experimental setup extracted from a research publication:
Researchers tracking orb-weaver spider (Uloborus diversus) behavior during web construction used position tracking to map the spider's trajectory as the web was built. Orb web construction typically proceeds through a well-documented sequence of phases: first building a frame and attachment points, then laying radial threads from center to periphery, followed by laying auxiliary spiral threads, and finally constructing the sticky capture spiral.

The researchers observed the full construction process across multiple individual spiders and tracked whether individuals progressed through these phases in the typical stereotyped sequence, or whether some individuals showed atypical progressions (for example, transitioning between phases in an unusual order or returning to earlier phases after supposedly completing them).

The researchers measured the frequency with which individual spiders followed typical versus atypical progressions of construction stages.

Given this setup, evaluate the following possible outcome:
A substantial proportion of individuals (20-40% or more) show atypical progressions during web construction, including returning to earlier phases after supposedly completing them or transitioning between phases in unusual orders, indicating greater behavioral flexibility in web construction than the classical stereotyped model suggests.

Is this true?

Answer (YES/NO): YES